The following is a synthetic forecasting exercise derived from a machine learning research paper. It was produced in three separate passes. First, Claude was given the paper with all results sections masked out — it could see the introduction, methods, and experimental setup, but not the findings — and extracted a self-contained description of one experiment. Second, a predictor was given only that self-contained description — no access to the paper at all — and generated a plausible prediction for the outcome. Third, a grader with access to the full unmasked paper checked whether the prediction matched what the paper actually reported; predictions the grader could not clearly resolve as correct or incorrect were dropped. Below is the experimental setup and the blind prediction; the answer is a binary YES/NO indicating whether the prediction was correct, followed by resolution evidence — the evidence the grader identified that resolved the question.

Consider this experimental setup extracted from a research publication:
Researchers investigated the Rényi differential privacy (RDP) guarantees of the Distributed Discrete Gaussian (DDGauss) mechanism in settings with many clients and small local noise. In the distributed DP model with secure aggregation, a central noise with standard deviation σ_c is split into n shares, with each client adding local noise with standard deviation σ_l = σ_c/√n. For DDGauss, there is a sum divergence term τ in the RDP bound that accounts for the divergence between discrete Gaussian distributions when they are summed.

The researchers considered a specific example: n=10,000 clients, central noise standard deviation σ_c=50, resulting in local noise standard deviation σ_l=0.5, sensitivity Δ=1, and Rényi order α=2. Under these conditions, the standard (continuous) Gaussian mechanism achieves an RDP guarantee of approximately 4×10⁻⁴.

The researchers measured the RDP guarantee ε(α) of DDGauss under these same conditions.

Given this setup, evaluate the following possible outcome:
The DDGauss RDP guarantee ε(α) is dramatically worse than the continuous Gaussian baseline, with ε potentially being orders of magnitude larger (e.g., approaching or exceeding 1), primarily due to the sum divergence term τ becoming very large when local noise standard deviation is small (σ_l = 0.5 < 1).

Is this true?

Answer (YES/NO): YES